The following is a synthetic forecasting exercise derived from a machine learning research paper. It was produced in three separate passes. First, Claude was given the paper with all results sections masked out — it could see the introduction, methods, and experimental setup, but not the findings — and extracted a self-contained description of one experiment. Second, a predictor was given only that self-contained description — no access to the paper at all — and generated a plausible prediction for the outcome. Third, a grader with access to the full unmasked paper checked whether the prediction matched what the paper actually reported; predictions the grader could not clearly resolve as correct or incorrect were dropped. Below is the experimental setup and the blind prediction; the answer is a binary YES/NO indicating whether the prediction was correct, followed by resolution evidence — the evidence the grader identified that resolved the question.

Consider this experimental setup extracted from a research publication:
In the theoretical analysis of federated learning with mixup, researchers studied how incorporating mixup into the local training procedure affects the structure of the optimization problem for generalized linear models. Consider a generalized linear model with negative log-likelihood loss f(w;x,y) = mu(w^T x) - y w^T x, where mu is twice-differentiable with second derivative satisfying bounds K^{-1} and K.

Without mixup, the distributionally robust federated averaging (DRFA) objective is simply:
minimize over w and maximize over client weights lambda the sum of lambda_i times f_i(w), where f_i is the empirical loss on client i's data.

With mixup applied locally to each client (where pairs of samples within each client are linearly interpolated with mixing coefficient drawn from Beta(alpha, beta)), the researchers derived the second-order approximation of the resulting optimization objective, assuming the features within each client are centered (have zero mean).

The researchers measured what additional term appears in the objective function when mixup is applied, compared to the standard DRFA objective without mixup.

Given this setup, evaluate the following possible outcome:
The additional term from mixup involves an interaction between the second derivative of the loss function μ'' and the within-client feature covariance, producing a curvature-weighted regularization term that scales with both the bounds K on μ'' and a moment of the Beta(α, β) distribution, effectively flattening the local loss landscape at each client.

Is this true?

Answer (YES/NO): NO